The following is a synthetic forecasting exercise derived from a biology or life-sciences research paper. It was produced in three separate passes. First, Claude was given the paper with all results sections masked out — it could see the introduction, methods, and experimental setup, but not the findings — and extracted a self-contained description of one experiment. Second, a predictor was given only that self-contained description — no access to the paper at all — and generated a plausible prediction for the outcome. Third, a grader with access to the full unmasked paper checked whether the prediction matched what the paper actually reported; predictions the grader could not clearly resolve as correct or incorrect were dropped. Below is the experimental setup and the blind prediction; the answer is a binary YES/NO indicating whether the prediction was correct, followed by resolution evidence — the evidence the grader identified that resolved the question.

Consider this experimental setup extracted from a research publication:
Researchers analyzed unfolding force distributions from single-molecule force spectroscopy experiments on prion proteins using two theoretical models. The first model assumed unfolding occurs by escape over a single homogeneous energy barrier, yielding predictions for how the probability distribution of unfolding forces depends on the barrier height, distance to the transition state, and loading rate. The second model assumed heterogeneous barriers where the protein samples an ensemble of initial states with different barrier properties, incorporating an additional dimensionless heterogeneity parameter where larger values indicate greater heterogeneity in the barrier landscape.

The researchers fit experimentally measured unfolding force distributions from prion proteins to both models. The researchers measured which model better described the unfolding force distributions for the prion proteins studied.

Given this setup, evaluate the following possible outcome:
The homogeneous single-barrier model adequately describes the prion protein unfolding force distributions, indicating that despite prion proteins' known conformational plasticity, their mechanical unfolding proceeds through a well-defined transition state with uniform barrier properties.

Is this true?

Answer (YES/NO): NO